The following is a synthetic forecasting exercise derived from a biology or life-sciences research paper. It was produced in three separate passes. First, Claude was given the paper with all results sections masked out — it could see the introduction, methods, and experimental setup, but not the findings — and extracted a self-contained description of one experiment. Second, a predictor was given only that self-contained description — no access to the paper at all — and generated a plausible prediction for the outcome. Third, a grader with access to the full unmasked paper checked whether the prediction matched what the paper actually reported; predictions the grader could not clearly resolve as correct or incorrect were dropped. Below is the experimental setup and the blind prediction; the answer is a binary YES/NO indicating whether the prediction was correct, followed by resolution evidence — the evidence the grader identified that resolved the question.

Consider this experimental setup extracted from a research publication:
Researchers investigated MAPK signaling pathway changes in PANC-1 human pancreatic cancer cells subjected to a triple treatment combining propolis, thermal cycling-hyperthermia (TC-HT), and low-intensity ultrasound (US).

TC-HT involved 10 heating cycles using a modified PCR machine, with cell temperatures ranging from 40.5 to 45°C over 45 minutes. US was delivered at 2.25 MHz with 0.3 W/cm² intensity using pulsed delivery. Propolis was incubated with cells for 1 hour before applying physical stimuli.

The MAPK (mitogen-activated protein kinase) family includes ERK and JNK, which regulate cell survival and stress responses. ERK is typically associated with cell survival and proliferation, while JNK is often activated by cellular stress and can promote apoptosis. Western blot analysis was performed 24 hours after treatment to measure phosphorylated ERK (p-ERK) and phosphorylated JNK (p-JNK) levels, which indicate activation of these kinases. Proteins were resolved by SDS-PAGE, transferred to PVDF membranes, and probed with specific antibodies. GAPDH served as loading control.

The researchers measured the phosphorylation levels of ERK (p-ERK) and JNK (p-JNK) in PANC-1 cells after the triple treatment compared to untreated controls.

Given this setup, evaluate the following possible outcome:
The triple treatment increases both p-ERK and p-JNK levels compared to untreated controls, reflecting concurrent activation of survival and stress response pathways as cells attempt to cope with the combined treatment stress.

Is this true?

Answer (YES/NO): NO